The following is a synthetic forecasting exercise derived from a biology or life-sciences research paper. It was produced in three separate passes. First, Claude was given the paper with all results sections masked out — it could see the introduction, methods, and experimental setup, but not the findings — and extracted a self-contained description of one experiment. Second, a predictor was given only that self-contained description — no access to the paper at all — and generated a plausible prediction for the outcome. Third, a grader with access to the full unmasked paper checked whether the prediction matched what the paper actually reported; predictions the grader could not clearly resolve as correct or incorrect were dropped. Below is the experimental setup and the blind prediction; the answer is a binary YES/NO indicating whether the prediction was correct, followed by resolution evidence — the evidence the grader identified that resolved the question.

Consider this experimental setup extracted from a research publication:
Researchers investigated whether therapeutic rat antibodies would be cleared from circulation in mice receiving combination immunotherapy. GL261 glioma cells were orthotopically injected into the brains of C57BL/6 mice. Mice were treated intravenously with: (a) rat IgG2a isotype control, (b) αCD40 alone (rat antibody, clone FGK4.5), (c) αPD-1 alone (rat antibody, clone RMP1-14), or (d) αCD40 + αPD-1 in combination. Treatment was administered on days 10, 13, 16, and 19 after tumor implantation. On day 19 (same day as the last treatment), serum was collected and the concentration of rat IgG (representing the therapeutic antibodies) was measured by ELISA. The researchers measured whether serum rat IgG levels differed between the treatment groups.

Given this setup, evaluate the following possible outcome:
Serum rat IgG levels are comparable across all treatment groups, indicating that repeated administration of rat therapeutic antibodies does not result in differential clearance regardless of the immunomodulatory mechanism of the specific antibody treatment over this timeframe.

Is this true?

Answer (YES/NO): NO